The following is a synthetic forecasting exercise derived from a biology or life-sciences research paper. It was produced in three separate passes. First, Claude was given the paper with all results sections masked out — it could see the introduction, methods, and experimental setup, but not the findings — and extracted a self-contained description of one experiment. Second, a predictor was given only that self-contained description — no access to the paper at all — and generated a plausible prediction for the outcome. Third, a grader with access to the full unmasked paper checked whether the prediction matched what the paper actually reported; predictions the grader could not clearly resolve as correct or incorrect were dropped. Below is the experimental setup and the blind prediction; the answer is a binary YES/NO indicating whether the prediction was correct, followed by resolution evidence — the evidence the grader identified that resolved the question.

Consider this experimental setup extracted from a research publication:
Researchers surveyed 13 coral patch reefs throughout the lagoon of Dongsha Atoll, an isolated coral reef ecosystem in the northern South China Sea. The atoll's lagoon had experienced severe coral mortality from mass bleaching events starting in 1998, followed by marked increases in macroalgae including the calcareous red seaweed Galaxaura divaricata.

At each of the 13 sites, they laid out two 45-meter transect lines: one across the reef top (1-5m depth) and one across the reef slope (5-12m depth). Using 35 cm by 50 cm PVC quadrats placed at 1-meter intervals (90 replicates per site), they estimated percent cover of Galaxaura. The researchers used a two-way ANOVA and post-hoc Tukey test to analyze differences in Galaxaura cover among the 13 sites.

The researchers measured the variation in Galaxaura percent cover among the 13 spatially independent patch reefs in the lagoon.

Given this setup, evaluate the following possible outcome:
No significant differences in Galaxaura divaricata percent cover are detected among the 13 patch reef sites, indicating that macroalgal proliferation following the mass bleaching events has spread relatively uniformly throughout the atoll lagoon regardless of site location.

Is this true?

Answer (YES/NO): NO